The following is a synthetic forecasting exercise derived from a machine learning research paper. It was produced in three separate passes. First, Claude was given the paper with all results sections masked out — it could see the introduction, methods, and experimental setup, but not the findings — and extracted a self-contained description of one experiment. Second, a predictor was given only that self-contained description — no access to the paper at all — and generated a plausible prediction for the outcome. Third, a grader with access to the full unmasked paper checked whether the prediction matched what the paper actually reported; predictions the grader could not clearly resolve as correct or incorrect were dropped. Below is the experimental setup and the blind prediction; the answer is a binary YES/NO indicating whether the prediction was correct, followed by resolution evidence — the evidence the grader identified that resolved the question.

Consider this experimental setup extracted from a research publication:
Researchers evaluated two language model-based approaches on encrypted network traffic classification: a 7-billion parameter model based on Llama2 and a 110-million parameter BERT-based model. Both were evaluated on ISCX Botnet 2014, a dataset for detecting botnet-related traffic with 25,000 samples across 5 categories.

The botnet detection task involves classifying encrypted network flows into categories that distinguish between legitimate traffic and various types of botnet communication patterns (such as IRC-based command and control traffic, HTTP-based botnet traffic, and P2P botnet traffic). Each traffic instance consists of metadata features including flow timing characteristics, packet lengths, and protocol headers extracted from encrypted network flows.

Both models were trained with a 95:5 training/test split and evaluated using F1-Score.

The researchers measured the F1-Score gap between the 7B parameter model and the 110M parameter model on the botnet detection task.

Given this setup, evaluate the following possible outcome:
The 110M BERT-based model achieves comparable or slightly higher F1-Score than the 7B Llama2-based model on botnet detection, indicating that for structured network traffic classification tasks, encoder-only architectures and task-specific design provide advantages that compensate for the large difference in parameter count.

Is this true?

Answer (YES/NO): NO